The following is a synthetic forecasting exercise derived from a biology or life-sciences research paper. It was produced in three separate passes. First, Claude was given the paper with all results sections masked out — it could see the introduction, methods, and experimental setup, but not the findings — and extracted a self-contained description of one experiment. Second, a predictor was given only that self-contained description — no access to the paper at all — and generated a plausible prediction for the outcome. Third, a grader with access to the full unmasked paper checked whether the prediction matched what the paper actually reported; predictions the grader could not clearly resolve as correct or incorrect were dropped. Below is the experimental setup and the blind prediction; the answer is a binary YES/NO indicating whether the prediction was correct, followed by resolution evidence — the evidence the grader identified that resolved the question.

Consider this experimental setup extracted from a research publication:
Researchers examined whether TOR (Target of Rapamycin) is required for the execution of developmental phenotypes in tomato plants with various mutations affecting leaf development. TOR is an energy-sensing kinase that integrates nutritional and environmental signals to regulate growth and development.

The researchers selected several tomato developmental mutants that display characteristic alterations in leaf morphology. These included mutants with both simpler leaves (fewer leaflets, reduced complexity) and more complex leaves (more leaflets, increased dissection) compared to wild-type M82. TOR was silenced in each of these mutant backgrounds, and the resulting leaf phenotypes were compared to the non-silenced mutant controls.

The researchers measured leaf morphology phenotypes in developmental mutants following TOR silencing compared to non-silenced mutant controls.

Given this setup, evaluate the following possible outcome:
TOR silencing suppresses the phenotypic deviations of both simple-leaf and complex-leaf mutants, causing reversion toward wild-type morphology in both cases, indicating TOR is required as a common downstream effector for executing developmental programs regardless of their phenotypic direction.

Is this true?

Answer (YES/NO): YES